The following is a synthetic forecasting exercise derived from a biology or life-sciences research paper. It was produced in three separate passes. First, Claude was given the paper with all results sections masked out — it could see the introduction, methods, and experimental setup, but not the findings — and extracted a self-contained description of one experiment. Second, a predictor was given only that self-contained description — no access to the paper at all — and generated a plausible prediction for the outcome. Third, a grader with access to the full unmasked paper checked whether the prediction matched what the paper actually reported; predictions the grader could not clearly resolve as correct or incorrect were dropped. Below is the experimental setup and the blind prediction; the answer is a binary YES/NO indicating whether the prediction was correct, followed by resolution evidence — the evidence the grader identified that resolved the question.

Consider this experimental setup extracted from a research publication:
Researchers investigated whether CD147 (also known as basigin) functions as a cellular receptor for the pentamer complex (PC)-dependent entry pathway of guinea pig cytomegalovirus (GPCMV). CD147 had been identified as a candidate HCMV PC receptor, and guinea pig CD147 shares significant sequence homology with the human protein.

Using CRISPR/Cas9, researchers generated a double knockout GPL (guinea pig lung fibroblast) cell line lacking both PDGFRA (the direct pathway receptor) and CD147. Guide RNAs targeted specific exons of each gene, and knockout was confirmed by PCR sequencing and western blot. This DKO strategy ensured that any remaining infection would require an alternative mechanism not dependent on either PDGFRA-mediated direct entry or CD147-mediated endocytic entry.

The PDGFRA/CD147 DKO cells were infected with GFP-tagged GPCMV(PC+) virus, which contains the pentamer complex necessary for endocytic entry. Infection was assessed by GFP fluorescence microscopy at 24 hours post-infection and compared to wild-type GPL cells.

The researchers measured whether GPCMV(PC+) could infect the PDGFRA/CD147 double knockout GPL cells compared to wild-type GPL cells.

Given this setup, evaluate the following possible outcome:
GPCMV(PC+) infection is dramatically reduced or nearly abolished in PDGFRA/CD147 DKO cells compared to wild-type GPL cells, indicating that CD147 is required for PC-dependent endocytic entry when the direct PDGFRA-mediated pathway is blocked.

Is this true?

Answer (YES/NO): NO